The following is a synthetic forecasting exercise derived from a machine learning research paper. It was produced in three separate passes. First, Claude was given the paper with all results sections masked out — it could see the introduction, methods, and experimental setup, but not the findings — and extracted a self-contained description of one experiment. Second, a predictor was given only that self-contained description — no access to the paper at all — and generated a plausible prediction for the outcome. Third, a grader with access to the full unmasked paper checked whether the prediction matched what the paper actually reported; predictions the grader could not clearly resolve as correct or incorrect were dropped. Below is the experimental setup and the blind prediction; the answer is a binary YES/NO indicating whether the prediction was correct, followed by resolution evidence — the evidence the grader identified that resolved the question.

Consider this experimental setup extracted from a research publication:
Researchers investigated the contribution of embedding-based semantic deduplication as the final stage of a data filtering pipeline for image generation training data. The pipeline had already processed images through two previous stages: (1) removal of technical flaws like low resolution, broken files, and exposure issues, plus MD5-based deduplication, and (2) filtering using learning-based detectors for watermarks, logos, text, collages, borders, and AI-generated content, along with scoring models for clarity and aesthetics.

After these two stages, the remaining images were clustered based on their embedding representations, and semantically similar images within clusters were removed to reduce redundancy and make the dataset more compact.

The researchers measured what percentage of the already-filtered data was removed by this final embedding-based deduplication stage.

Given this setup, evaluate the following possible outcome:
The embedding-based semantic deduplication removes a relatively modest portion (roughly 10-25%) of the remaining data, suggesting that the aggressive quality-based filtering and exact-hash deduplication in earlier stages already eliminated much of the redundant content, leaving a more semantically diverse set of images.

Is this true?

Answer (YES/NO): NO